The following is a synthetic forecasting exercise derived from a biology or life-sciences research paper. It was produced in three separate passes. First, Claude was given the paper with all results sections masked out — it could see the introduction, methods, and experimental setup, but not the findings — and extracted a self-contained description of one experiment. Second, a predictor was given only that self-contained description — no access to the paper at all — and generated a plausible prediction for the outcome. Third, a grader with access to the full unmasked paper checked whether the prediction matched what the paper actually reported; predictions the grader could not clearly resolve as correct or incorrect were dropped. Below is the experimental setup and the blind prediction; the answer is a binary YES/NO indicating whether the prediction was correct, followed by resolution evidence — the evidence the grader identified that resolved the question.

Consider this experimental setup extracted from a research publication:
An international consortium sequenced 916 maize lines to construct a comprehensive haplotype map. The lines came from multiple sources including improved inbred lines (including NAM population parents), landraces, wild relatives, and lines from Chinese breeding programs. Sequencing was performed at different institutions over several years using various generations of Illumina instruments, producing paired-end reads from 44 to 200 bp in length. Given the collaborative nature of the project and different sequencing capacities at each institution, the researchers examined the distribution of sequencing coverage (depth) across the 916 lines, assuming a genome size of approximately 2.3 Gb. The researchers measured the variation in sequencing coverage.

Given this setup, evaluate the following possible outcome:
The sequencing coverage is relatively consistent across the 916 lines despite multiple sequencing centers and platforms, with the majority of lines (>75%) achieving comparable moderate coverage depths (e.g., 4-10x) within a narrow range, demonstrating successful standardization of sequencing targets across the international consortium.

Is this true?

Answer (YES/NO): NO